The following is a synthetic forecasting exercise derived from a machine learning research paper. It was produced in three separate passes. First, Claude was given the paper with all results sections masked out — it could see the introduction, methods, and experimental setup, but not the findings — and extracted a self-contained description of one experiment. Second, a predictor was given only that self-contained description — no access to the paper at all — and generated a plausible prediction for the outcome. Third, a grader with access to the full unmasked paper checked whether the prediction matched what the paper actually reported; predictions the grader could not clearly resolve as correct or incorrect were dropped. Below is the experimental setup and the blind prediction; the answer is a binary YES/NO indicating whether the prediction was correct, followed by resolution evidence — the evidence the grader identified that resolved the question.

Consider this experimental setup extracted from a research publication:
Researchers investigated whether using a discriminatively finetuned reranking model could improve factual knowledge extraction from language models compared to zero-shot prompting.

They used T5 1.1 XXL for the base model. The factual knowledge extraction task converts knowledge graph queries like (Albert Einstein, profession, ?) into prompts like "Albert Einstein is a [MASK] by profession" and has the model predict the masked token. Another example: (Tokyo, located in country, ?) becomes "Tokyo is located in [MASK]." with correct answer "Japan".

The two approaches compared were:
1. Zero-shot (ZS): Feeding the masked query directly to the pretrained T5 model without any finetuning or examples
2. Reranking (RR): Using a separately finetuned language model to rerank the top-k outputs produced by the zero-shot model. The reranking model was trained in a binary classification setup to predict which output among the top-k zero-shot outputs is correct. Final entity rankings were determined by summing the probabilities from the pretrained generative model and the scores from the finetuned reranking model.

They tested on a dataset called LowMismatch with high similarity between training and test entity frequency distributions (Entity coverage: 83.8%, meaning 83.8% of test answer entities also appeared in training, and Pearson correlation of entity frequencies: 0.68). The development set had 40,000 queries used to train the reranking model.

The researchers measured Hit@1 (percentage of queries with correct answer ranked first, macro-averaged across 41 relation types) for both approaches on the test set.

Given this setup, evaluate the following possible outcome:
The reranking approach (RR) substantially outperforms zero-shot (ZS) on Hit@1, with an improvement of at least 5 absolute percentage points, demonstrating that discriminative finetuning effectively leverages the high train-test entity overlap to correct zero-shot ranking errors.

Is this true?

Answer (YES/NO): NO